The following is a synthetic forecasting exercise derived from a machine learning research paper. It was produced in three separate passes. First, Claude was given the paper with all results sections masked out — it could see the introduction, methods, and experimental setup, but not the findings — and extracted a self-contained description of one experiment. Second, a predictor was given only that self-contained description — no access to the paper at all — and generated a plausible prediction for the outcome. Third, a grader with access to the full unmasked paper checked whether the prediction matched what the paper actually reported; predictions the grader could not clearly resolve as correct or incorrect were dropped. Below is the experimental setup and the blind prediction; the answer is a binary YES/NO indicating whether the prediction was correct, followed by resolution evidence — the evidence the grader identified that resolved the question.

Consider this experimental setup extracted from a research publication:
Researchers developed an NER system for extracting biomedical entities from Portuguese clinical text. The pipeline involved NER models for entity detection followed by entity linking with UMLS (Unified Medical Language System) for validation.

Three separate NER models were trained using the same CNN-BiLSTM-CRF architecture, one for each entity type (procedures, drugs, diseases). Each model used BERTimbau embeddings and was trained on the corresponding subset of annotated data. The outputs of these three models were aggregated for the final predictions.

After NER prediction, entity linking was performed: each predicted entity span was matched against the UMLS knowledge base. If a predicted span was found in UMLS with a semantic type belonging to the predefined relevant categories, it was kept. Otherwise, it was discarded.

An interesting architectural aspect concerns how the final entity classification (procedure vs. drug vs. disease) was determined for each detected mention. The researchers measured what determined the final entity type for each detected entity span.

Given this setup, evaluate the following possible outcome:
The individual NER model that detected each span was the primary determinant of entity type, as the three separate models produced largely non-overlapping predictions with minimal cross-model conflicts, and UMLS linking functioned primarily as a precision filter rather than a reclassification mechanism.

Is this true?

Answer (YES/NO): NO